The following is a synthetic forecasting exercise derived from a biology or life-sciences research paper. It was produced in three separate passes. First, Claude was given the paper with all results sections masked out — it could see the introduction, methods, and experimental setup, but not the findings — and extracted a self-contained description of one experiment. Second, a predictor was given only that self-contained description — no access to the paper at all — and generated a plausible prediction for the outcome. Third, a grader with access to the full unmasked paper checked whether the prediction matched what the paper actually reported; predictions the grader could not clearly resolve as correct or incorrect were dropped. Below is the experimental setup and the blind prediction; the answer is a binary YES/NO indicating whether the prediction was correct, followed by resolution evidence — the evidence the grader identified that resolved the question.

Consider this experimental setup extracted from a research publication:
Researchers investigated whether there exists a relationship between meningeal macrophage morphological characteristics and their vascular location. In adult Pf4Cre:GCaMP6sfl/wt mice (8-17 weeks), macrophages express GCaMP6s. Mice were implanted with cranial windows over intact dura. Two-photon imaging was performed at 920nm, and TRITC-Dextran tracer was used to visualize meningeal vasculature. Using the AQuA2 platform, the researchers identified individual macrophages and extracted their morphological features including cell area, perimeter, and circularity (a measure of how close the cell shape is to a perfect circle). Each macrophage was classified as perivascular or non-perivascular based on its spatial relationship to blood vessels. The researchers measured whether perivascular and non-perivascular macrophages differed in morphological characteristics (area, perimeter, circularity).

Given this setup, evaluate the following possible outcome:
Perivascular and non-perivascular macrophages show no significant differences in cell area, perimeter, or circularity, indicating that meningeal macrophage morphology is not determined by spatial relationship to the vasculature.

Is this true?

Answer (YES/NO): NO